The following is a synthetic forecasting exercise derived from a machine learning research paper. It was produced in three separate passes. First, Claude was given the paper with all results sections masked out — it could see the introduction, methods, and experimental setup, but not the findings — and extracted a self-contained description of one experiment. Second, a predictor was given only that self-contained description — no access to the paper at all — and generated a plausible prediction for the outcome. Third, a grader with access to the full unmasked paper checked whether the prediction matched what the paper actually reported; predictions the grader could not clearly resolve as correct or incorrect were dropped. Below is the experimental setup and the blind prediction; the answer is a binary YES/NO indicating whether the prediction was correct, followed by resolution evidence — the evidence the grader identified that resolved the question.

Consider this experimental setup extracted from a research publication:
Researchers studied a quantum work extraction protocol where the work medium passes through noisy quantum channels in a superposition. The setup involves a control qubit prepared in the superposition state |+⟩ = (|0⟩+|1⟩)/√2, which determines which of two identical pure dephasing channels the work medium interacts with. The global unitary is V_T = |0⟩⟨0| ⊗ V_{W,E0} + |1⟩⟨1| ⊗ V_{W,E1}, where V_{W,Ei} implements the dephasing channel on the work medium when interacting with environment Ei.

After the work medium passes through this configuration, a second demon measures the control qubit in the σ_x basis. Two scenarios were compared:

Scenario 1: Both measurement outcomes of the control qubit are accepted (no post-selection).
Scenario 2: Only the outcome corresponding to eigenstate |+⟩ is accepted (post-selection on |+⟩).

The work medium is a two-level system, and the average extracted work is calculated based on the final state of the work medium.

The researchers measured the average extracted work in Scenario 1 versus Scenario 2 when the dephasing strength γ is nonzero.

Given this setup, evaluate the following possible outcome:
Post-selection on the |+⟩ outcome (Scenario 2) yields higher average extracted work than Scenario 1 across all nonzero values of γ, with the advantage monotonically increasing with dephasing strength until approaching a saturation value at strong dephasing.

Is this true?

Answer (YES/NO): NO